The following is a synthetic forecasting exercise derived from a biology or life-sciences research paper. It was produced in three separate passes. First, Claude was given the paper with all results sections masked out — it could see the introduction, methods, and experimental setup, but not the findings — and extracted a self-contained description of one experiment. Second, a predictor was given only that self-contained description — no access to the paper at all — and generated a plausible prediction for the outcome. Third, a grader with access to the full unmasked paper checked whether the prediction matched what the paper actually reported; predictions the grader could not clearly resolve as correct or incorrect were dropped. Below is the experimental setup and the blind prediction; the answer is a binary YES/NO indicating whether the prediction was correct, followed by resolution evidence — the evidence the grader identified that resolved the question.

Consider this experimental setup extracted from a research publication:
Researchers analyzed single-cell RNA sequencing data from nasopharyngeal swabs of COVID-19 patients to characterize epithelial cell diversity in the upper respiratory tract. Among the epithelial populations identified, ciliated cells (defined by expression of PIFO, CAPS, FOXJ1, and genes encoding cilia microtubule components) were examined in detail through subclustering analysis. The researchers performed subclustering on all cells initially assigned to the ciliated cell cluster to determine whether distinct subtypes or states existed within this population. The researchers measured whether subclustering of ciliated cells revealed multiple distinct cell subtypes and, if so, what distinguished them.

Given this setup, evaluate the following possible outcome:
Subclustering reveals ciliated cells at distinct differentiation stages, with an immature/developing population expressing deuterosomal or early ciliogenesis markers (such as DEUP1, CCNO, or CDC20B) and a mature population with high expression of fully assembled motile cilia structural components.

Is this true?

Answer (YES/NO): NO